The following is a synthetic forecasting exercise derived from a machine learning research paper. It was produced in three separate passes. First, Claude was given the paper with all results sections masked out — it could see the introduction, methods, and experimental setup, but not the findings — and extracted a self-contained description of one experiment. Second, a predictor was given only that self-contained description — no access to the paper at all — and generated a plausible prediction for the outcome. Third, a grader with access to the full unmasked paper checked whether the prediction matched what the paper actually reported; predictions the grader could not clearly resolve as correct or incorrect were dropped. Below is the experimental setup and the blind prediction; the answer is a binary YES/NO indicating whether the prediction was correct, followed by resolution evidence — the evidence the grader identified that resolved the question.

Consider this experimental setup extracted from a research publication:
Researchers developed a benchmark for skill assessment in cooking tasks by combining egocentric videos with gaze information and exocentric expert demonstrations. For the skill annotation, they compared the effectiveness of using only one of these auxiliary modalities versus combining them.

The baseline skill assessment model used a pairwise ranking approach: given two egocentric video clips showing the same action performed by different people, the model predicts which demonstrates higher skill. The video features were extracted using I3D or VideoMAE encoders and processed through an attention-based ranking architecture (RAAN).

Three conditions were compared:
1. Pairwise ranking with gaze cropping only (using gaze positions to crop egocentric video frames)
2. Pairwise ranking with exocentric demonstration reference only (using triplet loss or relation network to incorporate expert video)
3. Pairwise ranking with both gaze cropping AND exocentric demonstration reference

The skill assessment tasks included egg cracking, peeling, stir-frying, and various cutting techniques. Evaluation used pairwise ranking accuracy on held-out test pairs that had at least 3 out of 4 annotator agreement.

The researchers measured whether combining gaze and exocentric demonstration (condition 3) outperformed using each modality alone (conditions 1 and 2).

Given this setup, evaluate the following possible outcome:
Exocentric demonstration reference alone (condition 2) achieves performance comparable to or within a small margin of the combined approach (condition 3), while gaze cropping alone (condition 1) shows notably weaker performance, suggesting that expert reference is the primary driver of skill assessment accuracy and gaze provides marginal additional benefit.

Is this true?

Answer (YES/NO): NO